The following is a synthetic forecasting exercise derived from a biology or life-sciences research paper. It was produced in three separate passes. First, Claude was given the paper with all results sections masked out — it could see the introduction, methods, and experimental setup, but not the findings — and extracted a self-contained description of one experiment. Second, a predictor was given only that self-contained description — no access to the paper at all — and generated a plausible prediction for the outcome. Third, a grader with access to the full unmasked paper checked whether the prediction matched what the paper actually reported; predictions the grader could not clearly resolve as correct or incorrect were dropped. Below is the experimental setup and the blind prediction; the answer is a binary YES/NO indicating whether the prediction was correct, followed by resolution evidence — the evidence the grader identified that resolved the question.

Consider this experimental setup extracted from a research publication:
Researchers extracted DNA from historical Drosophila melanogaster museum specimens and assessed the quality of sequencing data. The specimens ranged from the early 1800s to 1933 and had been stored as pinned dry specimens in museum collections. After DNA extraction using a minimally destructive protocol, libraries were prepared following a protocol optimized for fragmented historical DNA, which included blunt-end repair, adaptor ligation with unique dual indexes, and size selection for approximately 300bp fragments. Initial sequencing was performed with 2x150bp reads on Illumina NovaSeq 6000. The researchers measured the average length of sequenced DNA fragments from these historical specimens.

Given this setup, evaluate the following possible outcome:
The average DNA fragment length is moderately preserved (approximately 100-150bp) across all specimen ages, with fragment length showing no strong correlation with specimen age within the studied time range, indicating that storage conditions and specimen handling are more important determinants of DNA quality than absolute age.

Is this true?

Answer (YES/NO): NO